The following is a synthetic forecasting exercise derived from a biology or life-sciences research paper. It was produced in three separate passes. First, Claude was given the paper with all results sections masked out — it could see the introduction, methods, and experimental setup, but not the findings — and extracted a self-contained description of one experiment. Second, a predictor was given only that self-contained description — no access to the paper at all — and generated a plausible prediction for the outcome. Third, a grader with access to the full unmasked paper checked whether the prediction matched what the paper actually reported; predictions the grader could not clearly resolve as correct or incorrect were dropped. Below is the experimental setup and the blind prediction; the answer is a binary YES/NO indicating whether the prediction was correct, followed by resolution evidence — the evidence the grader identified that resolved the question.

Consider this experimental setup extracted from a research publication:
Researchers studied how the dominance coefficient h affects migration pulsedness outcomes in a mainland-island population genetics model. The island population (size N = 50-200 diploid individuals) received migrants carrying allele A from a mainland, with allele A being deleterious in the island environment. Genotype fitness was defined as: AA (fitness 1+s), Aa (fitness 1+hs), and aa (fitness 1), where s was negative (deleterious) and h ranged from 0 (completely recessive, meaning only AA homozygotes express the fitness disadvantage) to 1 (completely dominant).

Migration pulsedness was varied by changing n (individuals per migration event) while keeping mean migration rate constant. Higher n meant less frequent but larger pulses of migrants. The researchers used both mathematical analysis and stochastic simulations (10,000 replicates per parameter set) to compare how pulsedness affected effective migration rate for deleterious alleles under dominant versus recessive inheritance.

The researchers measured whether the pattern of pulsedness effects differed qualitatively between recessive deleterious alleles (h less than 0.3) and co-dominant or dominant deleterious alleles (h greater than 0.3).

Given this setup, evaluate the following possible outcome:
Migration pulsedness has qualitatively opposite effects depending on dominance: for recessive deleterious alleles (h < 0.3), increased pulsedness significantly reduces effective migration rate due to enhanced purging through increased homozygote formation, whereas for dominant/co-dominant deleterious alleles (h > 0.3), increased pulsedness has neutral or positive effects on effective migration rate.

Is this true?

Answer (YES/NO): NO